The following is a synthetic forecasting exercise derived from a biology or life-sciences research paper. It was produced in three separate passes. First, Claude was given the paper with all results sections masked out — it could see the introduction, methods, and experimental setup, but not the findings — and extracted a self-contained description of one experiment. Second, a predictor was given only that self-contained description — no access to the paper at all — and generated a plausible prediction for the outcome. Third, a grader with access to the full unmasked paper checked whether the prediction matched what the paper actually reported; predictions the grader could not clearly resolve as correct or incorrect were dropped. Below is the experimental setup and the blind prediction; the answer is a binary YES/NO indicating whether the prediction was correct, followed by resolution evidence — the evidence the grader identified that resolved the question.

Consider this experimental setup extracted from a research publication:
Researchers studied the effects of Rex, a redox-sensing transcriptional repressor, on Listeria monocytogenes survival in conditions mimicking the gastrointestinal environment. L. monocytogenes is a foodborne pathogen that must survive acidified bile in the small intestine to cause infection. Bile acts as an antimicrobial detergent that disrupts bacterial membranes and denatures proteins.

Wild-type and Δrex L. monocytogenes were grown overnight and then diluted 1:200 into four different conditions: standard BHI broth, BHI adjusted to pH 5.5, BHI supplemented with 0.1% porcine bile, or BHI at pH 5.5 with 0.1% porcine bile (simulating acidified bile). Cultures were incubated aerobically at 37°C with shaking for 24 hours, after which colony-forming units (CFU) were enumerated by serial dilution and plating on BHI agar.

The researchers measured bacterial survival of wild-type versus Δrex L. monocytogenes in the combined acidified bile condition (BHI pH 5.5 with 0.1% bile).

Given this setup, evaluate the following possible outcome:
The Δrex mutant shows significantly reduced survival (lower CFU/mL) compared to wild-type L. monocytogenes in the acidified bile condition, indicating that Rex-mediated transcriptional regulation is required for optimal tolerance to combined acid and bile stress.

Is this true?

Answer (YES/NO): NO